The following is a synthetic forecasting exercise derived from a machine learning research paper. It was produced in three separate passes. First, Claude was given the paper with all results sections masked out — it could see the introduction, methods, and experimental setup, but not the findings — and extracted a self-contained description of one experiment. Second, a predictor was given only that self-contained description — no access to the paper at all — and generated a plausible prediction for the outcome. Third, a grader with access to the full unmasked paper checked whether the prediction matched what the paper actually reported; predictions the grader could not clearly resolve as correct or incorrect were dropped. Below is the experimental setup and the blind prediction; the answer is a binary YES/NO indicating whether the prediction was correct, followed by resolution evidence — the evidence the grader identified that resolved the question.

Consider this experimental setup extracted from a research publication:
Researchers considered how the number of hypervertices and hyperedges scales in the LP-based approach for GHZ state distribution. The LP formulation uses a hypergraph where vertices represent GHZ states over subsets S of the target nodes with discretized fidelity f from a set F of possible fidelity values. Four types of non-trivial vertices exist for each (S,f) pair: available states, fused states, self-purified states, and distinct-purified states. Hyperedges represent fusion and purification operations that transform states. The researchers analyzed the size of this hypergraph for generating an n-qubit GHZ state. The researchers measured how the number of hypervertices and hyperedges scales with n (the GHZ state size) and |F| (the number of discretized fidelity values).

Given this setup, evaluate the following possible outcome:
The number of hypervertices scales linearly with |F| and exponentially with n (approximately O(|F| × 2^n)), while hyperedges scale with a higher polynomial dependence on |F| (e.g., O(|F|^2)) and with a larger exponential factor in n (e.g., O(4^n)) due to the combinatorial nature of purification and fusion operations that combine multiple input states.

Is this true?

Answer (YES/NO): YES